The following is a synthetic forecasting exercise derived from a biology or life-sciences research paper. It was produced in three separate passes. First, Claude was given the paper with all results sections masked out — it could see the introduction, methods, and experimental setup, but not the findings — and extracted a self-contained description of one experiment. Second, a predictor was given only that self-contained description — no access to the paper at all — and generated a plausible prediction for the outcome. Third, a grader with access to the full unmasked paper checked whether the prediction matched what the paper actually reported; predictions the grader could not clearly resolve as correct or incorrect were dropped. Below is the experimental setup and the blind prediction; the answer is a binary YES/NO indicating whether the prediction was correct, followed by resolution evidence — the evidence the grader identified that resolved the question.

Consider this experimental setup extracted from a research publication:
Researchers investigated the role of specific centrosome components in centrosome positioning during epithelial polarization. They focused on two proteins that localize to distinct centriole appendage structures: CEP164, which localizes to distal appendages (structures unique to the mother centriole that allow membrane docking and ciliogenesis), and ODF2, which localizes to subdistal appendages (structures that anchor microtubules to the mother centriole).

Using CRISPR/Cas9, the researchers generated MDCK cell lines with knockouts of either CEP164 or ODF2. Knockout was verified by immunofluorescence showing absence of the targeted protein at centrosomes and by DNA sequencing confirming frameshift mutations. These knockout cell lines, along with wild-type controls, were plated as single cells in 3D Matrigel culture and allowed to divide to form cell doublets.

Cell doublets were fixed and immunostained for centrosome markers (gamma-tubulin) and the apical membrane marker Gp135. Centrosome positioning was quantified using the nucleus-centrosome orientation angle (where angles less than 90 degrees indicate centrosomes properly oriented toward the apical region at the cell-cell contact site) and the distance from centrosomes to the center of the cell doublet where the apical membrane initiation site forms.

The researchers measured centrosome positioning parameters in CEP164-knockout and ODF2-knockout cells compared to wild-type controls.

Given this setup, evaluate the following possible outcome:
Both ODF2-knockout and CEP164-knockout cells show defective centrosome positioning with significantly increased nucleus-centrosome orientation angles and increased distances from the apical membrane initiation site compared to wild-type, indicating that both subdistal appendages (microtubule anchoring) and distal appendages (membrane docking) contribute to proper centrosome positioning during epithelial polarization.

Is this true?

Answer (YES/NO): NO